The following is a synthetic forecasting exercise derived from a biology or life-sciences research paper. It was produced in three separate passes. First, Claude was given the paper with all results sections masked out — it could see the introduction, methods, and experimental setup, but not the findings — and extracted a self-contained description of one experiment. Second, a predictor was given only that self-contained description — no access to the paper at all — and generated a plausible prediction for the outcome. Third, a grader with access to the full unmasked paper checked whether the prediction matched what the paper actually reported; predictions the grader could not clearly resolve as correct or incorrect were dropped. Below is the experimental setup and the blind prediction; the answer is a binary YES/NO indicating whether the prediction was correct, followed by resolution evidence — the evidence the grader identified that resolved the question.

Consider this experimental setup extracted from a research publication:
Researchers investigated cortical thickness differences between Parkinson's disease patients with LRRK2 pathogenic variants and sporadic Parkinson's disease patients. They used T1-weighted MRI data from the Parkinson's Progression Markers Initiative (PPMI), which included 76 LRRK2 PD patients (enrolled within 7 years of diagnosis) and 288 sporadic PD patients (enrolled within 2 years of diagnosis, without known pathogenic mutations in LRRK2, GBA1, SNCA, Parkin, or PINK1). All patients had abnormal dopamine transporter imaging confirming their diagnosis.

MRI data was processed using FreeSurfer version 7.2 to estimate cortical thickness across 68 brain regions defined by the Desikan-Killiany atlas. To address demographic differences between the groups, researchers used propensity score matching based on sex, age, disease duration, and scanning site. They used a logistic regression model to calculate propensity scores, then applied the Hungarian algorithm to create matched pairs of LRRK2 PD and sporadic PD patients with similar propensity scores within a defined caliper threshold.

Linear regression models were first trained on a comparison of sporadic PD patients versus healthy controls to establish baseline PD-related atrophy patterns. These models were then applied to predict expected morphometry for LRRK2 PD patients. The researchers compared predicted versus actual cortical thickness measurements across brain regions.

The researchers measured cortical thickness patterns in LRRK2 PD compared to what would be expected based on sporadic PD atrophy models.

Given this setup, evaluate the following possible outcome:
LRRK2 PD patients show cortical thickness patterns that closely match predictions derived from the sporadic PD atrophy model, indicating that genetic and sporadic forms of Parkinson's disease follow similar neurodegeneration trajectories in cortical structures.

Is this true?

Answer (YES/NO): NO